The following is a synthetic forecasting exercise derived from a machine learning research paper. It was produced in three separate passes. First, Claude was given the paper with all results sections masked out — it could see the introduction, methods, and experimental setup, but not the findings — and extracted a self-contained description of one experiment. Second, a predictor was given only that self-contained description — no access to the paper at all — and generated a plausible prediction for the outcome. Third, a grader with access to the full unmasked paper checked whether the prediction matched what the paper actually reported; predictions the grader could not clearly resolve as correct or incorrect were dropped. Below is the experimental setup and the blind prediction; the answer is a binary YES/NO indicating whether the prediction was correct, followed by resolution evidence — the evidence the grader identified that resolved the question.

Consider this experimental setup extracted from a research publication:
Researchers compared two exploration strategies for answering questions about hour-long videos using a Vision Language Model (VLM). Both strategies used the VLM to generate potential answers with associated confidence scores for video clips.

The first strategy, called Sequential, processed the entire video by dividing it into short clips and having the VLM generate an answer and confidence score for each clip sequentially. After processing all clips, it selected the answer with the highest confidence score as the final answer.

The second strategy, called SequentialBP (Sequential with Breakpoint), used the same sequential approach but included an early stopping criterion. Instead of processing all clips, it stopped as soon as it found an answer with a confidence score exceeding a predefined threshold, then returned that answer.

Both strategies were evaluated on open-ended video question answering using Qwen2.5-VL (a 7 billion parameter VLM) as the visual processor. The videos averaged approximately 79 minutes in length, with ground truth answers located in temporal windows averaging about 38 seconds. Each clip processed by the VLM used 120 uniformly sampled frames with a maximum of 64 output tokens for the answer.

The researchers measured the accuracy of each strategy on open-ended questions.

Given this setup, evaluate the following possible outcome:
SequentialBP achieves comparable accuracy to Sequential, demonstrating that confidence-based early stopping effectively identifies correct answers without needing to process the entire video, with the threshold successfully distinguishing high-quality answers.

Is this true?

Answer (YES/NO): NO